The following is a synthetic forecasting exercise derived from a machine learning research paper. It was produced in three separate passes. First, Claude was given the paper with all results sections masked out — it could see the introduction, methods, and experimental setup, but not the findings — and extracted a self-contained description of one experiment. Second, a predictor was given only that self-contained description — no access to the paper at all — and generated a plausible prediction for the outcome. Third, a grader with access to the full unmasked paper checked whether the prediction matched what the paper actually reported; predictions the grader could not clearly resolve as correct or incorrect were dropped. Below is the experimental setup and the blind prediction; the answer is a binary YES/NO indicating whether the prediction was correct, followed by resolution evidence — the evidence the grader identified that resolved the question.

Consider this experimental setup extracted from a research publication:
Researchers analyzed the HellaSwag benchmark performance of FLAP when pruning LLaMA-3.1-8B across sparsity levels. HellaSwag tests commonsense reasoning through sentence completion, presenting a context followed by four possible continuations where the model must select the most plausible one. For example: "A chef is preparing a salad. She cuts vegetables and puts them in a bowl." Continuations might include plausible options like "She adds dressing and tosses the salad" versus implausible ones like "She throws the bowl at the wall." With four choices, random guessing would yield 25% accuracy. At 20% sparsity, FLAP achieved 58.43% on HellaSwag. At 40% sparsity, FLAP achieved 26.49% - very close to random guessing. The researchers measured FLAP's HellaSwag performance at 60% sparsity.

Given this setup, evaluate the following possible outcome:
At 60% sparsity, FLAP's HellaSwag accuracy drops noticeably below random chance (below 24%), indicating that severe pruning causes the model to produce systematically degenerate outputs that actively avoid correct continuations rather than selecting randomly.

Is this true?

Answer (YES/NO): NO